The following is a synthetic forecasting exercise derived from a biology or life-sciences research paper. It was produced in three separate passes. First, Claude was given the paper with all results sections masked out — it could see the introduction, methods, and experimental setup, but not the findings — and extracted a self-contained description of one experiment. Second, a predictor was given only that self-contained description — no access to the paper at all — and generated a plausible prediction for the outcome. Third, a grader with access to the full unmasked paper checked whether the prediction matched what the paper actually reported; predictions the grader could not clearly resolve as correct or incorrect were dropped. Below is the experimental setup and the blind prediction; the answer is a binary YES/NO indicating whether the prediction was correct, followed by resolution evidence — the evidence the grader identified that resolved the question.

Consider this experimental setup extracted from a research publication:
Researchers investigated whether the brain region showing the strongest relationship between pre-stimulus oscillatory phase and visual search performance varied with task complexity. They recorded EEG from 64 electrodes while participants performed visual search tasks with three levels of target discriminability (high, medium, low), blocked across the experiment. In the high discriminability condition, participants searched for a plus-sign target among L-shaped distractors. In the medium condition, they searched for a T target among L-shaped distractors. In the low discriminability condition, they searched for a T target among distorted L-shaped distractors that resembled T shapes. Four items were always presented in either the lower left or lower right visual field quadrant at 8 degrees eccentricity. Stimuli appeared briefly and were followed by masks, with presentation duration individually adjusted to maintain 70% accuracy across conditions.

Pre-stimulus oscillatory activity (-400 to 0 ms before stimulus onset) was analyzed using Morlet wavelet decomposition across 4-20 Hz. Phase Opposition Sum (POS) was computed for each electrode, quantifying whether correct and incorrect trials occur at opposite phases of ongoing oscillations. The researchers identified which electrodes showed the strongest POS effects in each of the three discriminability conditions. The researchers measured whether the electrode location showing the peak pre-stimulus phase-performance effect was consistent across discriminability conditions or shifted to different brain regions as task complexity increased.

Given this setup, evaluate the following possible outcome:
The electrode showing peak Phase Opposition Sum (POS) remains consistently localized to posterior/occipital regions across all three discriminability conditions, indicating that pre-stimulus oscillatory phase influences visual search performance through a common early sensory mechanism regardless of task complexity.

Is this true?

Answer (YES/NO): NO